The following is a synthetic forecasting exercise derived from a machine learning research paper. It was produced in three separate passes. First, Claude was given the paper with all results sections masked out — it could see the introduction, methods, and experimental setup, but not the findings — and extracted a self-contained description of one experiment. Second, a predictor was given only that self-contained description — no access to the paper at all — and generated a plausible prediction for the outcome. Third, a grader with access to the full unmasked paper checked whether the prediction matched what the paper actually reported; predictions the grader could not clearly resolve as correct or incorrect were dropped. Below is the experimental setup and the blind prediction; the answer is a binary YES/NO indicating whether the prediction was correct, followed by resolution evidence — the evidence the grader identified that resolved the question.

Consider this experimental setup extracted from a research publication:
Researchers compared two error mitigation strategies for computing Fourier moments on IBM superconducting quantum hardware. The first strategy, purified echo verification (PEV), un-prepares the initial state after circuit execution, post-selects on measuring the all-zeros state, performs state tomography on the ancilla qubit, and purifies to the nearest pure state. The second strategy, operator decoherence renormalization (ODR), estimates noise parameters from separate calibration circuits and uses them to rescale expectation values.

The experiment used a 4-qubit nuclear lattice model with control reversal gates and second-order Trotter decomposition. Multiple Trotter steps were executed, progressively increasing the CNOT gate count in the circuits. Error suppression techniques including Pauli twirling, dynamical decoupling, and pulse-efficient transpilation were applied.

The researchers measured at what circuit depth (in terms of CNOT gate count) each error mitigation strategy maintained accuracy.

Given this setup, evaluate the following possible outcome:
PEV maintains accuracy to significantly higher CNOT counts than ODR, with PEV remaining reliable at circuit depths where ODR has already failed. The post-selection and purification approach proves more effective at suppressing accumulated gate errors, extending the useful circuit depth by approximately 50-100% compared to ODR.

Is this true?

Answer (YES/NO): NO